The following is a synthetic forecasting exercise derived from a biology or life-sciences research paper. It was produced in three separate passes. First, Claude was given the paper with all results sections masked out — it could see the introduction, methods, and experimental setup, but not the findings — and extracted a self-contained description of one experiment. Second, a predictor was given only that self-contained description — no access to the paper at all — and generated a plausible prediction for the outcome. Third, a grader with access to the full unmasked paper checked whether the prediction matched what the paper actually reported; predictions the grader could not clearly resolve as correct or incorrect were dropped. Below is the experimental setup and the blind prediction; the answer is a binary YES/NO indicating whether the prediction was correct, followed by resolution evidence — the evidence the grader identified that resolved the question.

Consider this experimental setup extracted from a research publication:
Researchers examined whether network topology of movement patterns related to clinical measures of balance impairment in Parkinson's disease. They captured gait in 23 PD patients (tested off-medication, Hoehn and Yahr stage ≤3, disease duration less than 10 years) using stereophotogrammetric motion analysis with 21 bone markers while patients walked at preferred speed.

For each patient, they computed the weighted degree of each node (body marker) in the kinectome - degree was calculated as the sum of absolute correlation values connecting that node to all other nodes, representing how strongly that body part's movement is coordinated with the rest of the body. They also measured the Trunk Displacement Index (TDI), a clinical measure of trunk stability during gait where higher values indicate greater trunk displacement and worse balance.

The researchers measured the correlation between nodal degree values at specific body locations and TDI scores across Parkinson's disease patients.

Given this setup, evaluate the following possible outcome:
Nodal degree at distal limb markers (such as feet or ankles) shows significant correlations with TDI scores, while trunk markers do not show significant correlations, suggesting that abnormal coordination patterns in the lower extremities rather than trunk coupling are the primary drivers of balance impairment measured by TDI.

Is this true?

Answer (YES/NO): NO